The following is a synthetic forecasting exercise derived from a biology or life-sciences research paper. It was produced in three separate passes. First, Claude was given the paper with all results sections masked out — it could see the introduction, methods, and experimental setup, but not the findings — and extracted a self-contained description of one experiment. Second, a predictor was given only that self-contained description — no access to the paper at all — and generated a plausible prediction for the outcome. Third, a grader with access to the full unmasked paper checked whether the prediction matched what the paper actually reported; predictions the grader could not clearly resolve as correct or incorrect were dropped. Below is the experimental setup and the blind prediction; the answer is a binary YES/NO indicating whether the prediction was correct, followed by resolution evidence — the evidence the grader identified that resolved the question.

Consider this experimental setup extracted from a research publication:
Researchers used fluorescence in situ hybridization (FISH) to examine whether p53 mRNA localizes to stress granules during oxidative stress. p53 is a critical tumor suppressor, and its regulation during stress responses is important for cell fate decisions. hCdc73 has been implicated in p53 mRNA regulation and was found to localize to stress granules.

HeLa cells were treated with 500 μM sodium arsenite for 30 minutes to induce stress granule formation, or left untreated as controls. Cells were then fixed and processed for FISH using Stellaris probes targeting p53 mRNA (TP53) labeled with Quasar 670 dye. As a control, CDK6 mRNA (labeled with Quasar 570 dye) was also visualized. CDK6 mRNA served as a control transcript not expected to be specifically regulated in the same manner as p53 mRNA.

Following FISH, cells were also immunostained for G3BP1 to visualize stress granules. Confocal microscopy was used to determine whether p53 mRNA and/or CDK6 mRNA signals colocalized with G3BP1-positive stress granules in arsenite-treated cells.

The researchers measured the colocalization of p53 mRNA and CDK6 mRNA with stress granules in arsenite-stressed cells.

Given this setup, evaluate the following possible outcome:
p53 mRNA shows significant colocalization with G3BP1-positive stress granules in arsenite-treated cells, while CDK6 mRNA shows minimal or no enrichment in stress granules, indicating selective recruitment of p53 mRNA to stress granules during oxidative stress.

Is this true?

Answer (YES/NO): NO